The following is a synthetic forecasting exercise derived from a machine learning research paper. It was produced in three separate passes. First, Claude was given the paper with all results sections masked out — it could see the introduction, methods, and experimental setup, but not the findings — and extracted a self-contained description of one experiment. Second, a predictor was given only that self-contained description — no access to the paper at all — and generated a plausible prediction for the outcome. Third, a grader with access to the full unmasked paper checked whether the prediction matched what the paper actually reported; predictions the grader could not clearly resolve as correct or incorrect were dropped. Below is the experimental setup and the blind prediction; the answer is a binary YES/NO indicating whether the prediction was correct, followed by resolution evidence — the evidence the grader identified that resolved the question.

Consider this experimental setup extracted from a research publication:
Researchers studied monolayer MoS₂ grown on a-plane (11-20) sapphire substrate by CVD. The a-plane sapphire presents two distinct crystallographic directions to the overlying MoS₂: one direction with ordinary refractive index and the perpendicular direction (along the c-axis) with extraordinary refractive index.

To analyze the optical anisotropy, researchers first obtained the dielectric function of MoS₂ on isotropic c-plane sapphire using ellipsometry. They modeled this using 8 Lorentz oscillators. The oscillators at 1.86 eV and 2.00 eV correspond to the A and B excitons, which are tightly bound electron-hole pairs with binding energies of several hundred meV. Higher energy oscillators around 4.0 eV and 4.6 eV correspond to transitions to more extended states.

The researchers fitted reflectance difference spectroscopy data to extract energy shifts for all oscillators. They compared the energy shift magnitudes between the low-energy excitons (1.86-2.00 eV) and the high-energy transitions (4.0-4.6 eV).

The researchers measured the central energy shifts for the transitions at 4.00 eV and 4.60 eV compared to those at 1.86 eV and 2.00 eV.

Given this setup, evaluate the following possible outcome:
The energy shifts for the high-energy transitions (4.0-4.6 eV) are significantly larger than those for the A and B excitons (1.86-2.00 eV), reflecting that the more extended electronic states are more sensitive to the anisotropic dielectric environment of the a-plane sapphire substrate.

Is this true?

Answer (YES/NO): YES